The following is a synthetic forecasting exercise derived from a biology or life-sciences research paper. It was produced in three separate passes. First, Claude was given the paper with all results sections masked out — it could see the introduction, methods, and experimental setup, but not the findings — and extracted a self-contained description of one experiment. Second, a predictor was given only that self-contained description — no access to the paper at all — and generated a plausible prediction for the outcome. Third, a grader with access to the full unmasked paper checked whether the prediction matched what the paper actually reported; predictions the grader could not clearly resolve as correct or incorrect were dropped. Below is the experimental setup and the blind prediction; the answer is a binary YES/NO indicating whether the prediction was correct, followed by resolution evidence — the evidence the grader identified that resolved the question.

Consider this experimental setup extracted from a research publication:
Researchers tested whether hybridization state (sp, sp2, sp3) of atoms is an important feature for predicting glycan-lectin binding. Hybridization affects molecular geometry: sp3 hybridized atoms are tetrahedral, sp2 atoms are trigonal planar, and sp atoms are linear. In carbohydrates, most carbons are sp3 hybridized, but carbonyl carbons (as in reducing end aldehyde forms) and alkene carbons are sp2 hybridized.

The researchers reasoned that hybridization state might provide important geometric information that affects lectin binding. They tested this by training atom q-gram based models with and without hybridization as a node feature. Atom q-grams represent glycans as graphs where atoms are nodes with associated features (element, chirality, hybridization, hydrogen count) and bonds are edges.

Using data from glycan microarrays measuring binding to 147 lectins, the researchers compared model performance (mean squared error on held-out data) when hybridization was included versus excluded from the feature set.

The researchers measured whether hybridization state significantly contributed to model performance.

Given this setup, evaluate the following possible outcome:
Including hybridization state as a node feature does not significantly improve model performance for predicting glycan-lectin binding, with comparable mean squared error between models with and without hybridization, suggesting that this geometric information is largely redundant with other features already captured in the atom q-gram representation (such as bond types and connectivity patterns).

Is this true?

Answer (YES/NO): YES